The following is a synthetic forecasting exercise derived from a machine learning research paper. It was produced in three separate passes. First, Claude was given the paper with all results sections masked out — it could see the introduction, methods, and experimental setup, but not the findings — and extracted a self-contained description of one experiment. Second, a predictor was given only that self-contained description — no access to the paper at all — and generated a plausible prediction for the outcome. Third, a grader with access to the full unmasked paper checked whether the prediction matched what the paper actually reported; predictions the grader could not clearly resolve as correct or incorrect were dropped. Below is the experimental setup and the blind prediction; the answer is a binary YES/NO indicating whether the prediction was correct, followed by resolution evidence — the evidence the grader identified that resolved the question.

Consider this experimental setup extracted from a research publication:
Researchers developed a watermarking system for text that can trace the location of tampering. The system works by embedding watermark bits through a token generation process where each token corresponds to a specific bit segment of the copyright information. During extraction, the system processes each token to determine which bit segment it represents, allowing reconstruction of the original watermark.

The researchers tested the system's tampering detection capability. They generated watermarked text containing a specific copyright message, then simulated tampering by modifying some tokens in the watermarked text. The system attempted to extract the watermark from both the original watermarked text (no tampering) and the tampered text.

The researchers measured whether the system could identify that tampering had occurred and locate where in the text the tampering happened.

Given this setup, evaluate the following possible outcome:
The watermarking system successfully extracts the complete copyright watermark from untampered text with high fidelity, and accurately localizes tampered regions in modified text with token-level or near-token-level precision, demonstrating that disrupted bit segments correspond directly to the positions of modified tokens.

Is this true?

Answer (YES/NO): YES